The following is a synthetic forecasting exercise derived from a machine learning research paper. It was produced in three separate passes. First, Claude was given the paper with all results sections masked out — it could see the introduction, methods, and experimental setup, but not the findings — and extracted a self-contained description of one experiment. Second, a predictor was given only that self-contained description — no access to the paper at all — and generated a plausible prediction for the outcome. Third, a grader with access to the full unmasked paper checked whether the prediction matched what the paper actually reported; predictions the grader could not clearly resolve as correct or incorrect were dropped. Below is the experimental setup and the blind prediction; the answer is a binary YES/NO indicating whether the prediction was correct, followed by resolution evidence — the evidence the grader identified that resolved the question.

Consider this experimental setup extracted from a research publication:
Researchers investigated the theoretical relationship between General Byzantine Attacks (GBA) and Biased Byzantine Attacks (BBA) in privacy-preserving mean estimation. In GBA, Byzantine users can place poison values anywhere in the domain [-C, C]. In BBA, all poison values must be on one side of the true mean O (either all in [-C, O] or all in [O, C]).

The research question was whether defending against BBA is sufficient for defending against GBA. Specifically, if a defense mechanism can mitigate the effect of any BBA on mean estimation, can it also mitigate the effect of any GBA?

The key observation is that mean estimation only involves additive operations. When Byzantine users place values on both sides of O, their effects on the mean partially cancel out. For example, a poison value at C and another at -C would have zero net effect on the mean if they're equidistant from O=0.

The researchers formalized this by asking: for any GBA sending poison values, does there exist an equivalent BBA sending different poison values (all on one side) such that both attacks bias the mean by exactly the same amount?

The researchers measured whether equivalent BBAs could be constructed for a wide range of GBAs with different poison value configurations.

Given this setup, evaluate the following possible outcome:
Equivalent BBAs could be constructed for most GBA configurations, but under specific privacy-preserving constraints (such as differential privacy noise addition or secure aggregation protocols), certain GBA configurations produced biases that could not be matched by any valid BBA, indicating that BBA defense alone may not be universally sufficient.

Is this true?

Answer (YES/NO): NO